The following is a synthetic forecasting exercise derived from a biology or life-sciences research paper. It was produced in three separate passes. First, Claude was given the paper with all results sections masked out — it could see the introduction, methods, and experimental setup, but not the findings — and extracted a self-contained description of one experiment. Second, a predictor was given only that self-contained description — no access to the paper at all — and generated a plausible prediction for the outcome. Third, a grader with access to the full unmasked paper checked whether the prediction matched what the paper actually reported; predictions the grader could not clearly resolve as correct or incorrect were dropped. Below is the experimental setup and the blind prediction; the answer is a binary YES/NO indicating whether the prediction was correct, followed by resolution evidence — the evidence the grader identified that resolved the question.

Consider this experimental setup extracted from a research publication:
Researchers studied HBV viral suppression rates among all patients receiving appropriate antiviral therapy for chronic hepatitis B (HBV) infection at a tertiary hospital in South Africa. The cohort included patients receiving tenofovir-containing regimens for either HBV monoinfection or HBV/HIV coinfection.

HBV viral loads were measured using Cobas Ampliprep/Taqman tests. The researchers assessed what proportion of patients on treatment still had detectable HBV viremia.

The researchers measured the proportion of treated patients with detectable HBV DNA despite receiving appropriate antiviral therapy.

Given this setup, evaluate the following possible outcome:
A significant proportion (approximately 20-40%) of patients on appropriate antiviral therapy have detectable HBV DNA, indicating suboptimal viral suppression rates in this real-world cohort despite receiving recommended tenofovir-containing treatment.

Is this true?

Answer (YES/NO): YES